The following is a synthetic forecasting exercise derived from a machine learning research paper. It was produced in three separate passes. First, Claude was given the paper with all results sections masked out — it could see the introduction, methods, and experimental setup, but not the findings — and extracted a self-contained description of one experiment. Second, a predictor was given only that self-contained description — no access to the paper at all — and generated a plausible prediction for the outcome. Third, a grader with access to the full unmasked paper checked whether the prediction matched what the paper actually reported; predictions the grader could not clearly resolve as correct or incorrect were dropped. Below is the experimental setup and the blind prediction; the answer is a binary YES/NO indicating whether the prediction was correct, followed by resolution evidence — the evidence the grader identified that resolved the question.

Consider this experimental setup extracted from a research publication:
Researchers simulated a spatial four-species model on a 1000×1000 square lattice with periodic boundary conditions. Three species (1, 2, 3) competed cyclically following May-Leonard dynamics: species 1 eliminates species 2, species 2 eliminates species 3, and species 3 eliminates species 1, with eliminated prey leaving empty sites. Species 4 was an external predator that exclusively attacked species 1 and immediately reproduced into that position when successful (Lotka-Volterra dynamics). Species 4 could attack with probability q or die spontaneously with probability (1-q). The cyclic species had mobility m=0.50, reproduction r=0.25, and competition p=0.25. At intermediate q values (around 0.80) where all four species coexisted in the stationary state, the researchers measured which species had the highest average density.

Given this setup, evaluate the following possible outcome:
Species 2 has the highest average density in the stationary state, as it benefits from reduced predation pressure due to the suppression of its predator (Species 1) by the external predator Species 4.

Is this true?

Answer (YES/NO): YES